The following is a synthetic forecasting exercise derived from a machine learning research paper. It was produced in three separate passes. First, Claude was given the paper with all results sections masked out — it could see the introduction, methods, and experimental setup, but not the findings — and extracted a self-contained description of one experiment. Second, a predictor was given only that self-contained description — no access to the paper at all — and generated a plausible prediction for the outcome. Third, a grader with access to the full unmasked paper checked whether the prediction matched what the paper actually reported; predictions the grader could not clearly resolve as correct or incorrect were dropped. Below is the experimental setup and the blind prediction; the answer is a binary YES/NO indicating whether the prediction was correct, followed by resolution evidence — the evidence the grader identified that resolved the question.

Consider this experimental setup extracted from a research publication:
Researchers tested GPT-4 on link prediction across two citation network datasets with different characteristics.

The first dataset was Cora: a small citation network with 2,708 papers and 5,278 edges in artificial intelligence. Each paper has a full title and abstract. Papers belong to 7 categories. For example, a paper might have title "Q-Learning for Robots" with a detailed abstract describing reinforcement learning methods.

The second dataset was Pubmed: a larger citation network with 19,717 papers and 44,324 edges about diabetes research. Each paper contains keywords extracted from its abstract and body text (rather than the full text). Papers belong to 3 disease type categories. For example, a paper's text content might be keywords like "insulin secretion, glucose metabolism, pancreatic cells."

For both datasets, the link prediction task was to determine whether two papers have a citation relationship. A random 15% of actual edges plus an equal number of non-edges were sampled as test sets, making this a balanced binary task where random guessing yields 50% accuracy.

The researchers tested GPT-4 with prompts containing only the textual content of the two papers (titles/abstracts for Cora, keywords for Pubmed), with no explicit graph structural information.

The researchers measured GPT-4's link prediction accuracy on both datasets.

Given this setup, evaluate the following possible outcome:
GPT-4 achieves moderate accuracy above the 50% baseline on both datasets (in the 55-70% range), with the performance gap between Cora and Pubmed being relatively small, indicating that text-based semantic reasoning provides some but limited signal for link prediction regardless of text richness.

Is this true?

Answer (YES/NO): NO